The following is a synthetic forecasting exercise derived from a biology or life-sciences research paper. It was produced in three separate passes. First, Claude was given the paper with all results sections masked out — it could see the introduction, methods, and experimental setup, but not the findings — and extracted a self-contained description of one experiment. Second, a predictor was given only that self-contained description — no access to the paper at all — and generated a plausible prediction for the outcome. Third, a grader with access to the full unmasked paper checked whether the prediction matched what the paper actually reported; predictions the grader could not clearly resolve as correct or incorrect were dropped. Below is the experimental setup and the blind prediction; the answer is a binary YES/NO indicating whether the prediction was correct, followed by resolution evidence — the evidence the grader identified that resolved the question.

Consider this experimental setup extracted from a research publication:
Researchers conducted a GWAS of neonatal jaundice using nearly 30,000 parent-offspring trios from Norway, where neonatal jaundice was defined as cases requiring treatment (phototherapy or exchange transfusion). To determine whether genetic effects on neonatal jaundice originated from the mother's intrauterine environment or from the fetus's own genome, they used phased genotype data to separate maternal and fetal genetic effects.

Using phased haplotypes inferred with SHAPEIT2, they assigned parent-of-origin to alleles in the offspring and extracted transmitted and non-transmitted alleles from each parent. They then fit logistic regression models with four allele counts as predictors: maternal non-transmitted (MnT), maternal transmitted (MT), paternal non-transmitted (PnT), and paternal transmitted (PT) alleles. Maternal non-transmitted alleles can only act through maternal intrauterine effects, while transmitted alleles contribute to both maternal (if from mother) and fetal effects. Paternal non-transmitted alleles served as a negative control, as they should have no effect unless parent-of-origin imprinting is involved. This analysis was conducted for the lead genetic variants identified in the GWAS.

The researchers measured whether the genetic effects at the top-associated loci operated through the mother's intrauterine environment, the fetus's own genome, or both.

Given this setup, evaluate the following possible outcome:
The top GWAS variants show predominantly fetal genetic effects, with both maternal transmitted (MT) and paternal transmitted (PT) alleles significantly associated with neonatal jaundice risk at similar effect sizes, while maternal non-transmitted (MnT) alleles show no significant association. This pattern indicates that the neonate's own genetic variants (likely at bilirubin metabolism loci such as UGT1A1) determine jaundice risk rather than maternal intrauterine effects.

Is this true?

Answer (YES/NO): YES